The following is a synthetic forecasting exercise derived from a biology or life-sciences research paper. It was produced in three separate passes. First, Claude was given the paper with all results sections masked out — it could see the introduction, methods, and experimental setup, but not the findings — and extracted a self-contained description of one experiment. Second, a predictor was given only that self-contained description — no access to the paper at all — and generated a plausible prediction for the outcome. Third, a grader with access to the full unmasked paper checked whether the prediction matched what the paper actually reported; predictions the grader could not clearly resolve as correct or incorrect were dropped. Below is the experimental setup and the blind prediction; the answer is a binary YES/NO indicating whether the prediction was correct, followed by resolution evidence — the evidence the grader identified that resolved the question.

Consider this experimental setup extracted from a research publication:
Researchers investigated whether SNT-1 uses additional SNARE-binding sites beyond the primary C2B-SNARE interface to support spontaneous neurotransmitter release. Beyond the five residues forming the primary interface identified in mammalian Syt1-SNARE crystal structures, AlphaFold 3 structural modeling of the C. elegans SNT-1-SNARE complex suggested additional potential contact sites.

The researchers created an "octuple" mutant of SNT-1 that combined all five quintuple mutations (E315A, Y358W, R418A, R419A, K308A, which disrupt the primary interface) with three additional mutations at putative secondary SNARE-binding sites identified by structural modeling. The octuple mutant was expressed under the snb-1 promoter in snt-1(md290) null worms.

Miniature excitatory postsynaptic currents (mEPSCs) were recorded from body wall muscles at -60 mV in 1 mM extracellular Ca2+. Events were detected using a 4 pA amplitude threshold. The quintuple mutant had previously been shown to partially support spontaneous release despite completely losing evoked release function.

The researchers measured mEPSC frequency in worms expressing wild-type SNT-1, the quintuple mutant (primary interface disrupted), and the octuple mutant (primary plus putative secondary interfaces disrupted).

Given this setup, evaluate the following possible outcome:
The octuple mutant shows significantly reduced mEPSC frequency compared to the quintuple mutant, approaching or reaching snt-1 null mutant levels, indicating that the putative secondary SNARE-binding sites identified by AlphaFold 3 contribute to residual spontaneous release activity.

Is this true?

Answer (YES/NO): YES